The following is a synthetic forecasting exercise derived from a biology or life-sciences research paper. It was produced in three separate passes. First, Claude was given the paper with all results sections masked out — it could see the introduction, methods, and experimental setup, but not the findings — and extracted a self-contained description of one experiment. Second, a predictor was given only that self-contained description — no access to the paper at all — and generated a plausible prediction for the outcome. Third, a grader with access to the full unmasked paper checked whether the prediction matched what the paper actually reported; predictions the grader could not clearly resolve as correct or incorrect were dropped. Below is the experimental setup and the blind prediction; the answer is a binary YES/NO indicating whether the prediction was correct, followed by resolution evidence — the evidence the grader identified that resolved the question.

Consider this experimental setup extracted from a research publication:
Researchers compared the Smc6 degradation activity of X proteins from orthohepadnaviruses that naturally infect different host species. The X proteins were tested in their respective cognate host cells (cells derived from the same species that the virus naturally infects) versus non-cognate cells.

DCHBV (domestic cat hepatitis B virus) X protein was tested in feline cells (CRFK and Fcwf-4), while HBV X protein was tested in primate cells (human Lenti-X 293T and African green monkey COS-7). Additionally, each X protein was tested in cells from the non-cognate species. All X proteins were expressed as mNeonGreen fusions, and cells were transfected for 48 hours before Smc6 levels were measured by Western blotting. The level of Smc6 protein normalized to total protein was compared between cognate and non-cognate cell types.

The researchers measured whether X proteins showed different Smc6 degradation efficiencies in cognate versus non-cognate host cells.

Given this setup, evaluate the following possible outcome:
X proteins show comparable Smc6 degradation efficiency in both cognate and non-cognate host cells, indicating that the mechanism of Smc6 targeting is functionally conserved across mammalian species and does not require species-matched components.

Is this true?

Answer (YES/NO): NO